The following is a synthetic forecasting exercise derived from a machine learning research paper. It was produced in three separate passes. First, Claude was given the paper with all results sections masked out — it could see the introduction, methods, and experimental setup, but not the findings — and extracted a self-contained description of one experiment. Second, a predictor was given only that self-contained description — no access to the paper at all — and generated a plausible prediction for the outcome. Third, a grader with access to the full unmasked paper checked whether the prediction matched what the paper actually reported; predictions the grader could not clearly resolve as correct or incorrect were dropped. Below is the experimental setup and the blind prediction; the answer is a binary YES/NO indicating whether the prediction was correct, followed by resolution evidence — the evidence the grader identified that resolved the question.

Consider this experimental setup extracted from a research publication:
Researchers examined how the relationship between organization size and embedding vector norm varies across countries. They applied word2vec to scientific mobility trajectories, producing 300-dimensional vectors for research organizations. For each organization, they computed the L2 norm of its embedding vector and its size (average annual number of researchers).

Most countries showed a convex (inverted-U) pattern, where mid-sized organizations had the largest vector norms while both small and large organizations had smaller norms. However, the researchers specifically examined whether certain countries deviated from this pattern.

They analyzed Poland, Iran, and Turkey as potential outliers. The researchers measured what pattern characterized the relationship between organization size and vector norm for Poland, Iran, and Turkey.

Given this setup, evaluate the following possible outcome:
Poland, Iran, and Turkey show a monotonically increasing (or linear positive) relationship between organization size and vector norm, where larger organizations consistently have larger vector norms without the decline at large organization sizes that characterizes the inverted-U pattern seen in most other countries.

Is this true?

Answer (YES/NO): YES